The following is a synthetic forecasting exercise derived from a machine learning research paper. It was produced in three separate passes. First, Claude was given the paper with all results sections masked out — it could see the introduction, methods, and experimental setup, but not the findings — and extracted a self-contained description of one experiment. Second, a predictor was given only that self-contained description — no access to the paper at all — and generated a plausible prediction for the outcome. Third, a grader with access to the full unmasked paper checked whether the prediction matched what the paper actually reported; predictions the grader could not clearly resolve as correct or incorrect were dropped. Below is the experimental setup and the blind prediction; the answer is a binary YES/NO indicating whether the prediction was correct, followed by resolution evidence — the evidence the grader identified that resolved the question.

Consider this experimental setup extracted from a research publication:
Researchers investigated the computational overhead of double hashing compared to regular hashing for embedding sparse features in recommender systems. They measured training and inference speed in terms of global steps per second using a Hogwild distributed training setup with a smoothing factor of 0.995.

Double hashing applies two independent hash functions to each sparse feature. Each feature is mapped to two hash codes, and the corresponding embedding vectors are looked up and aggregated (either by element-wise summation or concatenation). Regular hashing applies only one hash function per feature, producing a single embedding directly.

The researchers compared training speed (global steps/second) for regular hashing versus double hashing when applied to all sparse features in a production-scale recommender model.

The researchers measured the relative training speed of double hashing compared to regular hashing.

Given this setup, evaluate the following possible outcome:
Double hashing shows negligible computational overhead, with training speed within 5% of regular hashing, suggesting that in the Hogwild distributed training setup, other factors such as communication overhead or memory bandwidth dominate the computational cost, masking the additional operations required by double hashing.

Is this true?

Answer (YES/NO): NO